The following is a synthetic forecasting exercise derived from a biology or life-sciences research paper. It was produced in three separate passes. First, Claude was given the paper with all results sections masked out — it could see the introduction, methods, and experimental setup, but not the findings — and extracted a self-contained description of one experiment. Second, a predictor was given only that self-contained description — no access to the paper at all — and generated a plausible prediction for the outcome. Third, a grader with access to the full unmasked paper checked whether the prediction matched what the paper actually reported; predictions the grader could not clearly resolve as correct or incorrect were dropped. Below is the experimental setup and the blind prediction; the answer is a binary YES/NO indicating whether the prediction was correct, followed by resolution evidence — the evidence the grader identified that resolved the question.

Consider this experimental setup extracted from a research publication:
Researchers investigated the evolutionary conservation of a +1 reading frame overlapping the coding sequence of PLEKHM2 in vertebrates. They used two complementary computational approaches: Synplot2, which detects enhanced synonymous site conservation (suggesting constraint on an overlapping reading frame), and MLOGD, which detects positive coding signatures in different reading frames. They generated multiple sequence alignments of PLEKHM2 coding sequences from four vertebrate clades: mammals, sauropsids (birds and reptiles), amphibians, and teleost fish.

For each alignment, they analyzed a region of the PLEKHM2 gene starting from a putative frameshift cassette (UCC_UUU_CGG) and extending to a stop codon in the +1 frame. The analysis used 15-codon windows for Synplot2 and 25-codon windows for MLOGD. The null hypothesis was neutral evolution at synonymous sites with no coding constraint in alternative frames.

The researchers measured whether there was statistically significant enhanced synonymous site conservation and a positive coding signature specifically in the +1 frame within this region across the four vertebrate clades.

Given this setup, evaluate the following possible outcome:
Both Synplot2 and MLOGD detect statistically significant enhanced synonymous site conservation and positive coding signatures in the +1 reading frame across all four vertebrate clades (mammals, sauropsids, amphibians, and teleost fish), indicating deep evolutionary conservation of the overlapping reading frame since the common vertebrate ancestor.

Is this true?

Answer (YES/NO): YES